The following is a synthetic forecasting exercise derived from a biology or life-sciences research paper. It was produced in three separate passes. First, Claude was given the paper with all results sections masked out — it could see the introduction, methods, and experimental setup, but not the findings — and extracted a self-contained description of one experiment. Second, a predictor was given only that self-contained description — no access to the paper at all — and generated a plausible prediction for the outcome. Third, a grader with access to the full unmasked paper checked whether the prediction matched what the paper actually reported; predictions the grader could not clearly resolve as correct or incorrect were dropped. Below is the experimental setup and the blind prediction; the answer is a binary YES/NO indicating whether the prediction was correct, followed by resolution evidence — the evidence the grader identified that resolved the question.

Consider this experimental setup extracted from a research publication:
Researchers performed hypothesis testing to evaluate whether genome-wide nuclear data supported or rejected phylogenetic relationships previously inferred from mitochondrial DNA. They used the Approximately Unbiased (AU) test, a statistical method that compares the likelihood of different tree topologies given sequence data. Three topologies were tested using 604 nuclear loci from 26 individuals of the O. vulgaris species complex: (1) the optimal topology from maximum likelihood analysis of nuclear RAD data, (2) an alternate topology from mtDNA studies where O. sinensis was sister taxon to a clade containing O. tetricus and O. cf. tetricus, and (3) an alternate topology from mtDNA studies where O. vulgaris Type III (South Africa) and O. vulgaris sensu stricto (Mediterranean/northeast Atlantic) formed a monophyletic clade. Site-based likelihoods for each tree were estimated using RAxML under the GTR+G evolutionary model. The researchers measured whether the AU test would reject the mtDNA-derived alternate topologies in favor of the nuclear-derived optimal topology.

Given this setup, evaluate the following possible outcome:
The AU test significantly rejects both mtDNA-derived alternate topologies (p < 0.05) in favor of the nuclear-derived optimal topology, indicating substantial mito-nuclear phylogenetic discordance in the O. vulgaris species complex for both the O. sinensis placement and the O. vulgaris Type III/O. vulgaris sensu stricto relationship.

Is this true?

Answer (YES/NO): NO